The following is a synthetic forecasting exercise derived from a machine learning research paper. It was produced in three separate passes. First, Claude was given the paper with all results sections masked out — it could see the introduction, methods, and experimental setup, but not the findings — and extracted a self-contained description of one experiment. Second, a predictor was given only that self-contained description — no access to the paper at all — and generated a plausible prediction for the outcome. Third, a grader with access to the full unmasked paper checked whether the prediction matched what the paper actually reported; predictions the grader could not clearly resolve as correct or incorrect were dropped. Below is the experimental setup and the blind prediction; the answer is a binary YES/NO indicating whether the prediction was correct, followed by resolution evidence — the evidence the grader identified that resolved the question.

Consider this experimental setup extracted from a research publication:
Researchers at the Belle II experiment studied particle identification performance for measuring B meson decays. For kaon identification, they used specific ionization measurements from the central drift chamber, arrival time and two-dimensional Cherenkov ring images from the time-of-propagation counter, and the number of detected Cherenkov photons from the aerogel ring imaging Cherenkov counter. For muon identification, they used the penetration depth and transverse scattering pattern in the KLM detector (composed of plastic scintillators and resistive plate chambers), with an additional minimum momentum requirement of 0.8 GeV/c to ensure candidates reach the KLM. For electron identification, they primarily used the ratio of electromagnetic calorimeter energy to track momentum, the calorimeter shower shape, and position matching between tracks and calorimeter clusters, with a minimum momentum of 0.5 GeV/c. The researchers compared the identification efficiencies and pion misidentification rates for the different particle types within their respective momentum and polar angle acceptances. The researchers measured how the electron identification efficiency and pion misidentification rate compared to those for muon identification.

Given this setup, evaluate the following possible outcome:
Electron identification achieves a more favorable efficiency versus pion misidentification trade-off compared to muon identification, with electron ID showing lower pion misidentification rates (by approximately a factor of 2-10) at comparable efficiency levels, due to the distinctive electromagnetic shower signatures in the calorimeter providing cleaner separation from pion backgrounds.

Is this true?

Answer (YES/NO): YES